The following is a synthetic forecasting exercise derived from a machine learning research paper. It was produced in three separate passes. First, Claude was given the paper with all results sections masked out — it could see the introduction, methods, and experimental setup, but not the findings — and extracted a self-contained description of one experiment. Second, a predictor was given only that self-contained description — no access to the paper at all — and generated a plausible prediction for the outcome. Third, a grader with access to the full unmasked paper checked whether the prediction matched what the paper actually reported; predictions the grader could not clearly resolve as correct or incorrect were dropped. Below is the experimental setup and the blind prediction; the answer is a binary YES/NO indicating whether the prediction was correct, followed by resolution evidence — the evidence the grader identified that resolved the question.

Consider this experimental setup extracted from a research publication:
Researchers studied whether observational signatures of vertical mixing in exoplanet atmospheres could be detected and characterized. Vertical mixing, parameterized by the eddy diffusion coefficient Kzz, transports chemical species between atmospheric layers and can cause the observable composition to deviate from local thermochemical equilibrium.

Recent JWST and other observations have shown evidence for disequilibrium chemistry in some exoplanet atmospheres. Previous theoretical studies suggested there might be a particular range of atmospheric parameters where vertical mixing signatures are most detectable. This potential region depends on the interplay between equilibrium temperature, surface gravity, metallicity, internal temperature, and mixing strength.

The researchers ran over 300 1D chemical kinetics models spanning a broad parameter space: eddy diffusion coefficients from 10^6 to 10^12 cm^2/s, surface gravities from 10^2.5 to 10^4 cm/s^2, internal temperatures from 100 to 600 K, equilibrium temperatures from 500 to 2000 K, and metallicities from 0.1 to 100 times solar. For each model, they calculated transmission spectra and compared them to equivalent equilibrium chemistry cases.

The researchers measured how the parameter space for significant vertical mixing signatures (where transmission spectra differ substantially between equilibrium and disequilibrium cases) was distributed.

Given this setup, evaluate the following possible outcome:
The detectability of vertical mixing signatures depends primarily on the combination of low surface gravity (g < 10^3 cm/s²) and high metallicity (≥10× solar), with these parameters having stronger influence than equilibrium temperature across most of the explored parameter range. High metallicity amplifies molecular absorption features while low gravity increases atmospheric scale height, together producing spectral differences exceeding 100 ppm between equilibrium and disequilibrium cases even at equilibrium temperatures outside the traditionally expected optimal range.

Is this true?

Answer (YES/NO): NO